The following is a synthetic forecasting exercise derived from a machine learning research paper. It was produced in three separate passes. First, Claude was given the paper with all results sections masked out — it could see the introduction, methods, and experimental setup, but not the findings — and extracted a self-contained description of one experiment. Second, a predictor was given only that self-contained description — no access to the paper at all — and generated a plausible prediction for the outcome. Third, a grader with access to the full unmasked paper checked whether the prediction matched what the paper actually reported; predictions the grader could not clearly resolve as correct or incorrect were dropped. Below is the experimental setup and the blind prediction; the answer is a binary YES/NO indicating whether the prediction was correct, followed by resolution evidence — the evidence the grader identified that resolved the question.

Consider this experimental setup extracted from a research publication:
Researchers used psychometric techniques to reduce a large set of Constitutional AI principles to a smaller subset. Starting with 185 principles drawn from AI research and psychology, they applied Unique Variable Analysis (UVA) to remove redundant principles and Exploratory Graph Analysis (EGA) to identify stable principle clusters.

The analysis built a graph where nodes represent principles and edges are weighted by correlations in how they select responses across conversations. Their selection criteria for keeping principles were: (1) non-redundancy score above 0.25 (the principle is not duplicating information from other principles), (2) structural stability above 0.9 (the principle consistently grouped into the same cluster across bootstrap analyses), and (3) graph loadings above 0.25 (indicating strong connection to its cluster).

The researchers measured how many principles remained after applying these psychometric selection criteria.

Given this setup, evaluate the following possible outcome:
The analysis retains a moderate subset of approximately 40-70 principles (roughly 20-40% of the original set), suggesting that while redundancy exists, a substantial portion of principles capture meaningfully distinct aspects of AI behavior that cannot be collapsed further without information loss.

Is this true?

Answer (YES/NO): NO